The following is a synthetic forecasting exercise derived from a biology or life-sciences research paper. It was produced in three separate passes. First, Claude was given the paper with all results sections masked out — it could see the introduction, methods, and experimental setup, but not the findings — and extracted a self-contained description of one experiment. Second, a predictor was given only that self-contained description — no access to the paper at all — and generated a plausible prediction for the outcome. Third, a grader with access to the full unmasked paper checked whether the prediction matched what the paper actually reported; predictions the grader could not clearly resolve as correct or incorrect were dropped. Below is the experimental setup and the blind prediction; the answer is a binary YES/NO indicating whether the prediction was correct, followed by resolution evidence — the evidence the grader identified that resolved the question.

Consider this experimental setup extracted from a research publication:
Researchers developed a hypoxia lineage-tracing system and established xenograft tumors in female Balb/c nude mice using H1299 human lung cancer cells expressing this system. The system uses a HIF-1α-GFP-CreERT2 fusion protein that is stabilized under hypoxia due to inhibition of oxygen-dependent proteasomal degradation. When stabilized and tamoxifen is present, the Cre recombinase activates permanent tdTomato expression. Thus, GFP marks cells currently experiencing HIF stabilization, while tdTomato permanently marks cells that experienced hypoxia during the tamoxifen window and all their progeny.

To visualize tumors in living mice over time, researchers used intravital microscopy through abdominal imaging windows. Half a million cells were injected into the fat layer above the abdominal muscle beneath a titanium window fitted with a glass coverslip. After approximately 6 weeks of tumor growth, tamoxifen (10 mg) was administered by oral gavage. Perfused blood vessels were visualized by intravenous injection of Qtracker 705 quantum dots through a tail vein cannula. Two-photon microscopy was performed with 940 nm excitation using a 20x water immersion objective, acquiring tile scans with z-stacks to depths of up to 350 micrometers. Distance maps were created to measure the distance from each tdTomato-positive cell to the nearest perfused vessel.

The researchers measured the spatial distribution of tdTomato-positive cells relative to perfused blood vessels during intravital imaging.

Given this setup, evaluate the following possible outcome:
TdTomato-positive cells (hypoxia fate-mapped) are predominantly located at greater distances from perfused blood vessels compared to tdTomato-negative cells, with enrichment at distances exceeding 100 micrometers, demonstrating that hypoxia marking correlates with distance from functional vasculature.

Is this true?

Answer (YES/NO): NO